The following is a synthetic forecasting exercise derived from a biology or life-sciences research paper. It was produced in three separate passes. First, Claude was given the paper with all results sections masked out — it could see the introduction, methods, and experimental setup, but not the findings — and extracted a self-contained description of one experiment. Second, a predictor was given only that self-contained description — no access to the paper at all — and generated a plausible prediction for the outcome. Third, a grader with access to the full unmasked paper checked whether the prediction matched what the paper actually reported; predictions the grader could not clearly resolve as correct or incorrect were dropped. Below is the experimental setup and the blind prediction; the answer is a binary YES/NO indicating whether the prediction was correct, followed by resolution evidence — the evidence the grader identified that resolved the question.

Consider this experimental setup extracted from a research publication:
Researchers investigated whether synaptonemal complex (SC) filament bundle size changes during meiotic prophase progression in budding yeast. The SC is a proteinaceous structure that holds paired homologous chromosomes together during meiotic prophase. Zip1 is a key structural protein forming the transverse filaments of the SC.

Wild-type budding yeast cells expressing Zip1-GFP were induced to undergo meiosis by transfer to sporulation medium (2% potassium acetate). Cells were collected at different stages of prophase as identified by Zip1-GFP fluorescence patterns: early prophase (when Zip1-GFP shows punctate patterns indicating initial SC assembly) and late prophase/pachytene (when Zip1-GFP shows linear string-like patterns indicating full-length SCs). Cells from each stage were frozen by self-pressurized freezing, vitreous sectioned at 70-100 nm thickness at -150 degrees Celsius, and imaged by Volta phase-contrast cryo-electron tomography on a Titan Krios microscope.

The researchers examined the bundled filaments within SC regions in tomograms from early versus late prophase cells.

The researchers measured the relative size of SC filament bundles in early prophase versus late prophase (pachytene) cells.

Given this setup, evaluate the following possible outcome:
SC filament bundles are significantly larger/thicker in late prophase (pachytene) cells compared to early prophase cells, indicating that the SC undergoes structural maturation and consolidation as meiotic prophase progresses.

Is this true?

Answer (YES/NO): YES